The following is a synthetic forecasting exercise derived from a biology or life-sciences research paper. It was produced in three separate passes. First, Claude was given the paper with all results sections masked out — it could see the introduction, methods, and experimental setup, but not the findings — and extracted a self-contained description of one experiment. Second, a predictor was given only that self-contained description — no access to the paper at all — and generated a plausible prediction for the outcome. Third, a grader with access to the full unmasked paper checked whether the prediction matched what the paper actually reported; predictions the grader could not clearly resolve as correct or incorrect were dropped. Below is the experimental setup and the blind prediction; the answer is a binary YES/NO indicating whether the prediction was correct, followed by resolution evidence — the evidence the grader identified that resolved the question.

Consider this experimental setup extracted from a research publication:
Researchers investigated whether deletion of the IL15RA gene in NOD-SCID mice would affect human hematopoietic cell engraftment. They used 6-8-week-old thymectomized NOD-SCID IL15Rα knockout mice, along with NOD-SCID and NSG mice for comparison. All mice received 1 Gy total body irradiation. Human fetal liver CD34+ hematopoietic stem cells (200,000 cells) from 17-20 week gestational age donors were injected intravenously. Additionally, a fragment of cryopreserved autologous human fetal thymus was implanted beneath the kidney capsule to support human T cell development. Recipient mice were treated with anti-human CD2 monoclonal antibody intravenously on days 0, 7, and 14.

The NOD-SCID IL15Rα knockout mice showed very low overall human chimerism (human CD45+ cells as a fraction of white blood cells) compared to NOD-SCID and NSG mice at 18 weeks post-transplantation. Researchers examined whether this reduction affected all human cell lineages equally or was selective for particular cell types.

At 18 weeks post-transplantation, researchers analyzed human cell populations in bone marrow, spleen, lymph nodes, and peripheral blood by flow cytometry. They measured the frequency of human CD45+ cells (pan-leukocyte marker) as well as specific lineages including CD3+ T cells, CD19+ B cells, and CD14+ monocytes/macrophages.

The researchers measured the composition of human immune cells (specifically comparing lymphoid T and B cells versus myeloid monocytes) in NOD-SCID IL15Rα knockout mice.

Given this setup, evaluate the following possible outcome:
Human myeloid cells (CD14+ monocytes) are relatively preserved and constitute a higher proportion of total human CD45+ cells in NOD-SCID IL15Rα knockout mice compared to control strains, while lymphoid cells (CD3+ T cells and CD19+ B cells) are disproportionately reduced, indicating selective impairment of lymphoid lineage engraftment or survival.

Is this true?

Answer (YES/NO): YES